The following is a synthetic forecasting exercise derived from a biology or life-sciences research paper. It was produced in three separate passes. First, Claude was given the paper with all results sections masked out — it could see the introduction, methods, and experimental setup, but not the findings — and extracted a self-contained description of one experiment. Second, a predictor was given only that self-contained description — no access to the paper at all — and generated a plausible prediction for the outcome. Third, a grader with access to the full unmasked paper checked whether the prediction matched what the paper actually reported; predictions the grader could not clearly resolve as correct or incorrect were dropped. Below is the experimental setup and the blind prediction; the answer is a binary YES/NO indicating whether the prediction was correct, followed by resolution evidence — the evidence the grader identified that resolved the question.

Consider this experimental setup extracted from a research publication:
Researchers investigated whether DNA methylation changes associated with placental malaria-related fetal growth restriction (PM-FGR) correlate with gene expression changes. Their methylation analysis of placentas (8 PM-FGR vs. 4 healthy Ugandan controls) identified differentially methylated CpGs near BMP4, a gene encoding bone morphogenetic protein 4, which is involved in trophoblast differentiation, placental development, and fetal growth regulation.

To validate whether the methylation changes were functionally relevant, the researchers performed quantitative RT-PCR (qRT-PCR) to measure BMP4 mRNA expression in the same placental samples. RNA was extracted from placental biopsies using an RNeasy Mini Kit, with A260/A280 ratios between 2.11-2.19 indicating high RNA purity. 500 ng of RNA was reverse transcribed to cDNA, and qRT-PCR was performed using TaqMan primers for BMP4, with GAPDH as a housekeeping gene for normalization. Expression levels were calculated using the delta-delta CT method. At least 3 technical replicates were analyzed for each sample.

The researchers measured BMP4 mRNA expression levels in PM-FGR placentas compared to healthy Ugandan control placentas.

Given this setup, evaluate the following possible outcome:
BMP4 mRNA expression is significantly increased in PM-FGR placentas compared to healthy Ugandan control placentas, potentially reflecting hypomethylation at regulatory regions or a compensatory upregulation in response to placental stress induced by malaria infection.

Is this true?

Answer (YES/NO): NO